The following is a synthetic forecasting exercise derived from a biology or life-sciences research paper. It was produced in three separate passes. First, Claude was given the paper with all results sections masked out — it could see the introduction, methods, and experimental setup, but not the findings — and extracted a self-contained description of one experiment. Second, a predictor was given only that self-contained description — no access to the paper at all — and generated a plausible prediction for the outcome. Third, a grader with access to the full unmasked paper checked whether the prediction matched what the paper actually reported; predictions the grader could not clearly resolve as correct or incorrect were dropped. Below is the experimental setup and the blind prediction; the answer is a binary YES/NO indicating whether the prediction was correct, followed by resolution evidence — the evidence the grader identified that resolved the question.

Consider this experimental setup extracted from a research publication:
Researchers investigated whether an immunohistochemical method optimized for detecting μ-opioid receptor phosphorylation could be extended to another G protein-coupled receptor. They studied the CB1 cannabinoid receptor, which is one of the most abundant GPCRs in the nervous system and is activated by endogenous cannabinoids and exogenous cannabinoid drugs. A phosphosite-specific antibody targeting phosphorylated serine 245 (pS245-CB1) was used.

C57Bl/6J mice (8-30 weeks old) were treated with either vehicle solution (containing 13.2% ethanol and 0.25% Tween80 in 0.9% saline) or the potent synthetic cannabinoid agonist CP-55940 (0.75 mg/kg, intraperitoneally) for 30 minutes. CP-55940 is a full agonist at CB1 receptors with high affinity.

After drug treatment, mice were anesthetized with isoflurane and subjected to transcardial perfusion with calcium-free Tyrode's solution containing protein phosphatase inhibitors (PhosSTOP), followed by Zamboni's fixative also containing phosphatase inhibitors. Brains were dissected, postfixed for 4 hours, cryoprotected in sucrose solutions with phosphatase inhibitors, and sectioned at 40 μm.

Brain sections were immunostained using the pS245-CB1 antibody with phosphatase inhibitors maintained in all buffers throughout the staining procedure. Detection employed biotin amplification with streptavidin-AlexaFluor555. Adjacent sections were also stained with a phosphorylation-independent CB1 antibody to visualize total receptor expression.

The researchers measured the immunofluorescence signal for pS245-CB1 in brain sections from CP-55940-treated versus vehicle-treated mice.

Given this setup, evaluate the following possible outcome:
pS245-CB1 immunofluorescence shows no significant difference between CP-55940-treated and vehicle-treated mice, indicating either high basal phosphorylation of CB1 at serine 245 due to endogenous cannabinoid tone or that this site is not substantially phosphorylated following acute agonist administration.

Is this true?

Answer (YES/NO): NO